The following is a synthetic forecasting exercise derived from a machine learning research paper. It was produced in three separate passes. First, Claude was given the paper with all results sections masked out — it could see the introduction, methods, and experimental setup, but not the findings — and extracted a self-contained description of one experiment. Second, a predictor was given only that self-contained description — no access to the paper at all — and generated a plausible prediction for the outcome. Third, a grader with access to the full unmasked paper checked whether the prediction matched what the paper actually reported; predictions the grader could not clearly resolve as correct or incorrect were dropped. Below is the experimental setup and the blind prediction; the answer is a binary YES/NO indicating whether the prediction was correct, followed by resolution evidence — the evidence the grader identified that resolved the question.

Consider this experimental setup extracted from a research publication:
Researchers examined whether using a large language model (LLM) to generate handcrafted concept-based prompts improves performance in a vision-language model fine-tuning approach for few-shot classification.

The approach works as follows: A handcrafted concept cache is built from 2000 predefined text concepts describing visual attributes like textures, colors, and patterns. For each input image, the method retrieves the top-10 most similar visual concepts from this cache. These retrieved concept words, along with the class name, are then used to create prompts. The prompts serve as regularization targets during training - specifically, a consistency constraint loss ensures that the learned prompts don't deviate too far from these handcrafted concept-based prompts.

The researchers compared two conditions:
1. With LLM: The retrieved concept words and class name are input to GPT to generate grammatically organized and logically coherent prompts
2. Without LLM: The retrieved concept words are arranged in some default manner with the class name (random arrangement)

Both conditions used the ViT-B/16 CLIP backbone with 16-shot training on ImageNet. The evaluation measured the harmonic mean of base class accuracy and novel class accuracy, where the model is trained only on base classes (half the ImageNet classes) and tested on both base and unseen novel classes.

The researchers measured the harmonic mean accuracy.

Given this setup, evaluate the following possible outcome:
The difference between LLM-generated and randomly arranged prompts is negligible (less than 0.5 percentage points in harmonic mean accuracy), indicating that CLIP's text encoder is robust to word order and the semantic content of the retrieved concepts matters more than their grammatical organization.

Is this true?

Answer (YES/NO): NO